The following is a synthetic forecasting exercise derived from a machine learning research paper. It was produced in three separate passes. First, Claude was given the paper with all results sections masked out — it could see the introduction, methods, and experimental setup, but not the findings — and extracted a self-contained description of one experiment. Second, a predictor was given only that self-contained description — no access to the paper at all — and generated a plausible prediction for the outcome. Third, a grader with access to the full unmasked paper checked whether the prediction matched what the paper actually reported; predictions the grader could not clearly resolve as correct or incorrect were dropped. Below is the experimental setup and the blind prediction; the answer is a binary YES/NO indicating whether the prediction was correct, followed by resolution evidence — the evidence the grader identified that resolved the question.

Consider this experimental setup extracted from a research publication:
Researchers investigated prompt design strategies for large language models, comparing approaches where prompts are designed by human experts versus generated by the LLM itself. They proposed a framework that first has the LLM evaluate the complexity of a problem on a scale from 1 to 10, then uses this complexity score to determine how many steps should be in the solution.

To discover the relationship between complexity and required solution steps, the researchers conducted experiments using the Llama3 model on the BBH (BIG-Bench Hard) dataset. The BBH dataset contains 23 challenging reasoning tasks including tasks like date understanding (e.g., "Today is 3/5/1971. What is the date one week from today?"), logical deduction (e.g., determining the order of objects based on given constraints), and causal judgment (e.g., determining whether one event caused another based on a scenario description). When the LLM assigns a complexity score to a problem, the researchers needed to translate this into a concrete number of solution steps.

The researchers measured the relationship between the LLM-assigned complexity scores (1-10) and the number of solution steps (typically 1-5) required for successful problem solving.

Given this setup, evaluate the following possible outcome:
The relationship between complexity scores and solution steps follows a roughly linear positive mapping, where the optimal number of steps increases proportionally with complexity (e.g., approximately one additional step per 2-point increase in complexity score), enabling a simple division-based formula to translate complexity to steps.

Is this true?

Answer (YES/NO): YES